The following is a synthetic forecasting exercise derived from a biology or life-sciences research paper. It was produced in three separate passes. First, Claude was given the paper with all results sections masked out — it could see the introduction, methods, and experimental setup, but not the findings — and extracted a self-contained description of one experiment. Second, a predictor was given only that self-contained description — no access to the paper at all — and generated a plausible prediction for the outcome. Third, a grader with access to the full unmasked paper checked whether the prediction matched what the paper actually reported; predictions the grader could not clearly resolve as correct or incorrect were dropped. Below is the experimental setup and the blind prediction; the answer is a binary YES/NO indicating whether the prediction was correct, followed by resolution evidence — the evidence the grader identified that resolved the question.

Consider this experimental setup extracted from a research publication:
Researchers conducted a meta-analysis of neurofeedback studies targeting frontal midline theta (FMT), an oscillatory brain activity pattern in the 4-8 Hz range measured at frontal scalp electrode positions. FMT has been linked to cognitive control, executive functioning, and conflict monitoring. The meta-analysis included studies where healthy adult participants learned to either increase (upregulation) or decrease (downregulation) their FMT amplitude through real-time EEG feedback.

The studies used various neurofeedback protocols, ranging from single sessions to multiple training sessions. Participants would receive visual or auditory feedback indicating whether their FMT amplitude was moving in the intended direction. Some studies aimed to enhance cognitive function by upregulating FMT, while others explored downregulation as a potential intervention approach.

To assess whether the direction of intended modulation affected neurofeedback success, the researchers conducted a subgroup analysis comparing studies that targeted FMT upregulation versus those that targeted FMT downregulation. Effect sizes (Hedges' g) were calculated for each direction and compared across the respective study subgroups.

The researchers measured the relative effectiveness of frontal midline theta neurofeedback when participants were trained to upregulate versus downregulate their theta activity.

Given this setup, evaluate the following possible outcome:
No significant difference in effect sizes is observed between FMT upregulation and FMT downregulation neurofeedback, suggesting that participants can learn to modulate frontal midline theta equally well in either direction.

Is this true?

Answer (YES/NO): NO